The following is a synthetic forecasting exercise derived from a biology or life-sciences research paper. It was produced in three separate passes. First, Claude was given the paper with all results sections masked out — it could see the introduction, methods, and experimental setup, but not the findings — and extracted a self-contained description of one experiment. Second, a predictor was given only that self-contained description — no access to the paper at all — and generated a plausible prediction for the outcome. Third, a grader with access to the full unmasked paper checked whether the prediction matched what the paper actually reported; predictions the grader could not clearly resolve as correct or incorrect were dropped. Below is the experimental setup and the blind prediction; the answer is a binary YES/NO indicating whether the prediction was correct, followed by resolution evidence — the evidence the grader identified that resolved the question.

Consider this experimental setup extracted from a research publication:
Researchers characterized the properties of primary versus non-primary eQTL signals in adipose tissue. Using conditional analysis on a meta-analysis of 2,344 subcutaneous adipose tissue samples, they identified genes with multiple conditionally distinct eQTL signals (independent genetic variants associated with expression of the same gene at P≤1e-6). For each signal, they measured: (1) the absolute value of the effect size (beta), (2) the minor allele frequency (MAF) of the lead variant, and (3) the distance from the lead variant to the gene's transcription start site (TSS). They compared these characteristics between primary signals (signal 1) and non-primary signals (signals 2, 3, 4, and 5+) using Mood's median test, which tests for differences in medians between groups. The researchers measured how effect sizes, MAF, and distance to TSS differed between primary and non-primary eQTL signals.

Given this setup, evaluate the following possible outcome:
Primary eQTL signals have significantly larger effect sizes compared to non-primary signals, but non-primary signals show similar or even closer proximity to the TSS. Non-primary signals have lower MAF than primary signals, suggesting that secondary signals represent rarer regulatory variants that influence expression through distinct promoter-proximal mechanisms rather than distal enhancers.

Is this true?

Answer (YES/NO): NO